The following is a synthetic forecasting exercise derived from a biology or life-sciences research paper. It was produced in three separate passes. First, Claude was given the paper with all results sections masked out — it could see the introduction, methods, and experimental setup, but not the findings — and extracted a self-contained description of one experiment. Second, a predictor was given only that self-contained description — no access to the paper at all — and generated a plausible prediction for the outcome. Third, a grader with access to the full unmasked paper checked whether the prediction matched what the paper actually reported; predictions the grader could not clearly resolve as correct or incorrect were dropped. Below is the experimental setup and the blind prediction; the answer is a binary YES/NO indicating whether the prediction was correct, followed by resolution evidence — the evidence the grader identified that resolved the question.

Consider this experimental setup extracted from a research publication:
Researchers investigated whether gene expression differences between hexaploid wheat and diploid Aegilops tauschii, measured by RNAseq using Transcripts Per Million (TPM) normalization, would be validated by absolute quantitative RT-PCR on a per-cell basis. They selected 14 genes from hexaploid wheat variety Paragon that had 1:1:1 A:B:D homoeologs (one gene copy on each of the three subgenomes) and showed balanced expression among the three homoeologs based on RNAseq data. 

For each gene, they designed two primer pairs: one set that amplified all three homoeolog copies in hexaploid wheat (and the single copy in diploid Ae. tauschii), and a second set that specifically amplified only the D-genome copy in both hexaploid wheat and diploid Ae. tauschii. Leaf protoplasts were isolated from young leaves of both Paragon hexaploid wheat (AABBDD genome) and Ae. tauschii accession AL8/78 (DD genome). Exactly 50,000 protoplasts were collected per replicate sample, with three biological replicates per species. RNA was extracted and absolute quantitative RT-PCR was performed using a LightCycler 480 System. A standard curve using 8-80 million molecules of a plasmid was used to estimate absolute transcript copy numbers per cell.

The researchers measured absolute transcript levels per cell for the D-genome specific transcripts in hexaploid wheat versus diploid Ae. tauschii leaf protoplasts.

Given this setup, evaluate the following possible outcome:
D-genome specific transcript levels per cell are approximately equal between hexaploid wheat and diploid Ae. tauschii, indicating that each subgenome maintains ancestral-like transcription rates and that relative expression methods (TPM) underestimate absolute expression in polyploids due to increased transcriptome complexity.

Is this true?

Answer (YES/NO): NO